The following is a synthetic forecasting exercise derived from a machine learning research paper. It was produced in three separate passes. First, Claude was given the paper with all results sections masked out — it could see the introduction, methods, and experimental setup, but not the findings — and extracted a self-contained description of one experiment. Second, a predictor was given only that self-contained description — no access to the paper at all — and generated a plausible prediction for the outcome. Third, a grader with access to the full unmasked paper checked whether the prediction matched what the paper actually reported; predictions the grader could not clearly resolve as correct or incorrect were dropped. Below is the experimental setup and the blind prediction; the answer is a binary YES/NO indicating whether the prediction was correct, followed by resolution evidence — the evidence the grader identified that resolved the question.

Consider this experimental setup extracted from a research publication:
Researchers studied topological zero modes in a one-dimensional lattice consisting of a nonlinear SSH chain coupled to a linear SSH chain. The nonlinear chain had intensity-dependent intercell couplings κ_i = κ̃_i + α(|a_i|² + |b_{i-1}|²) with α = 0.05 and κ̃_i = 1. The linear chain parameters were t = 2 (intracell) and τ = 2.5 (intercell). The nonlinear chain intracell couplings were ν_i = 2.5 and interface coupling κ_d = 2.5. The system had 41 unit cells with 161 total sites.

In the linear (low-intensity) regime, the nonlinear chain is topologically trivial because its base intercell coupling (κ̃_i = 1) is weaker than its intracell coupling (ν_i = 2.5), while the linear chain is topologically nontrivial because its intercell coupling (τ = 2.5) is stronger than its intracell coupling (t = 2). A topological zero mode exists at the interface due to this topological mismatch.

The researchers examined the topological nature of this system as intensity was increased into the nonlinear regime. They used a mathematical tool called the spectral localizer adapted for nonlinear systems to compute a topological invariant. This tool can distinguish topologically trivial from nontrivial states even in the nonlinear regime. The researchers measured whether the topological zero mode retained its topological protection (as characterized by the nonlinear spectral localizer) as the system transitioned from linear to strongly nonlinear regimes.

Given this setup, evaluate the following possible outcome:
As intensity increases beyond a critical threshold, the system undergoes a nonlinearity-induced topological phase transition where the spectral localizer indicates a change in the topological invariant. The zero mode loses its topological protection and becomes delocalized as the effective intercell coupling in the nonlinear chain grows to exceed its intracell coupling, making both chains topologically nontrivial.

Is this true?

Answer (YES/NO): NO